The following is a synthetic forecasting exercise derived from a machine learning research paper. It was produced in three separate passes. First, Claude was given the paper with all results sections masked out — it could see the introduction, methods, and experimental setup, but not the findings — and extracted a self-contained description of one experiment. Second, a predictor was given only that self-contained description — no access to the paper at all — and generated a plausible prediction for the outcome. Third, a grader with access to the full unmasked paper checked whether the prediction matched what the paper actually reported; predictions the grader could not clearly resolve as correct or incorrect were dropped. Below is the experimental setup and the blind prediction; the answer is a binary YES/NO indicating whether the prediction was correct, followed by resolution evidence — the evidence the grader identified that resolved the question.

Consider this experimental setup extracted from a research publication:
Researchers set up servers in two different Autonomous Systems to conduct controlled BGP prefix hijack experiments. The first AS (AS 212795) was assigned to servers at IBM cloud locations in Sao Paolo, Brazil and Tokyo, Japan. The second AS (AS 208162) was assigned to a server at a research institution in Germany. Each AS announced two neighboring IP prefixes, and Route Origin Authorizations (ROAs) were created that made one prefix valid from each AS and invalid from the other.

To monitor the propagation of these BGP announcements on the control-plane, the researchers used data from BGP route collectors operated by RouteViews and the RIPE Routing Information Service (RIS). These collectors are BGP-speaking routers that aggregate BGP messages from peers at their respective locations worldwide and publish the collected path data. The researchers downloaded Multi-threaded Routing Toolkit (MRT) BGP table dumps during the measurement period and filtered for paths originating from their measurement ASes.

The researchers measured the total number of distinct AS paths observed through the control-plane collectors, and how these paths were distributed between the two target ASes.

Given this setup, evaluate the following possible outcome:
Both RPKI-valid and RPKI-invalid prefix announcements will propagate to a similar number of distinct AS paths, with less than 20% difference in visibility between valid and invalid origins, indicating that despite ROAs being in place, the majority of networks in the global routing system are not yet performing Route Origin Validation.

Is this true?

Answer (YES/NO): NO